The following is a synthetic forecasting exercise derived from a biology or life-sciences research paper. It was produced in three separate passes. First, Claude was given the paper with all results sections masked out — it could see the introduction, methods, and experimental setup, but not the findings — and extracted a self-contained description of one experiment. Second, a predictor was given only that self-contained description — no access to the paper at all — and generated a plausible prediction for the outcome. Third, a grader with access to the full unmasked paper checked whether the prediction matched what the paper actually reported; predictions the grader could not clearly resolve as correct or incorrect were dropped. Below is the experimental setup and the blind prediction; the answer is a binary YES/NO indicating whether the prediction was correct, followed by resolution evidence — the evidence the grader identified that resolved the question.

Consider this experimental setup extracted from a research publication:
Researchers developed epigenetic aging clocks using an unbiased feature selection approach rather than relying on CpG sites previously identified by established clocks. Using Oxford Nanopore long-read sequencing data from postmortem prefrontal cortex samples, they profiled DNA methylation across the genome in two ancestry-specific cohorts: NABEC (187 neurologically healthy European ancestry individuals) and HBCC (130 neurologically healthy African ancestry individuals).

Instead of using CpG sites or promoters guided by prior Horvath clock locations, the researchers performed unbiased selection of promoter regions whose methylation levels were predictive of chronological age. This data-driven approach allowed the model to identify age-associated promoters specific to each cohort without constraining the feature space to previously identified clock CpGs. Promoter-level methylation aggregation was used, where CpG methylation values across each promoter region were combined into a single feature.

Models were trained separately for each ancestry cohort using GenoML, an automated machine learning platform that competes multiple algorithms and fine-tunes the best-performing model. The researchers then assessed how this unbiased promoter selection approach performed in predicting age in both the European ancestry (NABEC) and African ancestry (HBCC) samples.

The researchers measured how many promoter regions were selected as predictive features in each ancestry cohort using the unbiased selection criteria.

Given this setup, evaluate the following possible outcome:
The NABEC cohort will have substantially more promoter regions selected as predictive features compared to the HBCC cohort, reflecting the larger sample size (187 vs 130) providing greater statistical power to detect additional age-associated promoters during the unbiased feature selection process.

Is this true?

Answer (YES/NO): NO